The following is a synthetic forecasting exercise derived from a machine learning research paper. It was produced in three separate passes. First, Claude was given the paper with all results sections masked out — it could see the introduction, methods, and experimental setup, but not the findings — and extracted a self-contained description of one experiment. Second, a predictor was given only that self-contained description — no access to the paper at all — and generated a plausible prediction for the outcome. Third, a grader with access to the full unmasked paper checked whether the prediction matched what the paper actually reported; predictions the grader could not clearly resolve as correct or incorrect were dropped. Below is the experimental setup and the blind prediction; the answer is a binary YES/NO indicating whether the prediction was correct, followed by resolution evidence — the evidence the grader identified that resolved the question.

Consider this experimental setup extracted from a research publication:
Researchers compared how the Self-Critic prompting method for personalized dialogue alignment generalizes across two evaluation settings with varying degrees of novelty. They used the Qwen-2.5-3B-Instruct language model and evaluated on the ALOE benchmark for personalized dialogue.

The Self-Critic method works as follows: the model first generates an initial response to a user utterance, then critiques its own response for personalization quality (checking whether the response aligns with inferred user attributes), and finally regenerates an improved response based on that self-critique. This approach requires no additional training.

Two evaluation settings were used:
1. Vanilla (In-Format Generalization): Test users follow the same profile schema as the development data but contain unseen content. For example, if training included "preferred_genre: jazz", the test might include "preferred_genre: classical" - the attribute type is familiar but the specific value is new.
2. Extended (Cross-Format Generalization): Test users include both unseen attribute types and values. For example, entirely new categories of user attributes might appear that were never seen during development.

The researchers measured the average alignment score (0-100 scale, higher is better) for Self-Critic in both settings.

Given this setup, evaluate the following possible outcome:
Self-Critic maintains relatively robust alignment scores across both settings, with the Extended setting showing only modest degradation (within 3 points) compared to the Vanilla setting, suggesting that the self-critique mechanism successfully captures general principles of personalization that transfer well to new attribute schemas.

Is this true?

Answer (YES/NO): NO